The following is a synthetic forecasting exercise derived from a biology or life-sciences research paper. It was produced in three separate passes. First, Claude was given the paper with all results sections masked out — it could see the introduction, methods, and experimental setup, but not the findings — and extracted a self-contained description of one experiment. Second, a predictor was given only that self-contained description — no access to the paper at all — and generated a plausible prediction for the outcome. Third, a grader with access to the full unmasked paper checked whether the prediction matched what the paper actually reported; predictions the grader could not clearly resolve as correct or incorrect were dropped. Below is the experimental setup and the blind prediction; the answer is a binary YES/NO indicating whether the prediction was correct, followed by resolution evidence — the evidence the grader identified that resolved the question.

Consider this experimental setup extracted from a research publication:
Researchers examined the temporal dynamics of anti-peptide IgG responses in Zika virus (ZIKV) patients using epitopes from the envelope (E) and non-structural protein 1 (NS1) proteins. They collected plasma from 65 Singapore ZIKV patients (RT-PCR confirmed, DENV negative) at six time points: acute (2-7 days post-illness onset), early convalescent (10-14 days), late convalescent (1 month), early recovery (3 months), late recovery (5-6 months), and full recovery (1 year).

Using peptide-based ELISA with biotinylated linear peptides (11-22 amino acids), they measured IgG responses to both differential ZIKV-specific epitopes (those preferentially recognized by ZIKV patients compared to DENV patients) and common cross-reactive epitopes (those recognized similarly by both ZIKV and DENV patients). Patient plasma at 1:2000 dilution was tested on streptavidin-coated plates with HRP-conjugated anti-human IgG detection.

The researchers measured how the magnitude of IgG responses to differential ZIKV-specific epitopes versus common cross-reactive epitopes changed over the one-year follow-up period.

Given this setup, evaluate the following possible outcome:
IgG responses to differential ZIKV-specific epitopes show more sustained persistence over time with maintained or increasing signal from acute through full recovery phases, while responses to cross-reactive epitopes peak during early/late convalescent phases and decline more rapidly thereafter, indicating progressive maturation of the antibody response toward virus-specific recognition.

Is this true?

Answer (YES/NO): NO